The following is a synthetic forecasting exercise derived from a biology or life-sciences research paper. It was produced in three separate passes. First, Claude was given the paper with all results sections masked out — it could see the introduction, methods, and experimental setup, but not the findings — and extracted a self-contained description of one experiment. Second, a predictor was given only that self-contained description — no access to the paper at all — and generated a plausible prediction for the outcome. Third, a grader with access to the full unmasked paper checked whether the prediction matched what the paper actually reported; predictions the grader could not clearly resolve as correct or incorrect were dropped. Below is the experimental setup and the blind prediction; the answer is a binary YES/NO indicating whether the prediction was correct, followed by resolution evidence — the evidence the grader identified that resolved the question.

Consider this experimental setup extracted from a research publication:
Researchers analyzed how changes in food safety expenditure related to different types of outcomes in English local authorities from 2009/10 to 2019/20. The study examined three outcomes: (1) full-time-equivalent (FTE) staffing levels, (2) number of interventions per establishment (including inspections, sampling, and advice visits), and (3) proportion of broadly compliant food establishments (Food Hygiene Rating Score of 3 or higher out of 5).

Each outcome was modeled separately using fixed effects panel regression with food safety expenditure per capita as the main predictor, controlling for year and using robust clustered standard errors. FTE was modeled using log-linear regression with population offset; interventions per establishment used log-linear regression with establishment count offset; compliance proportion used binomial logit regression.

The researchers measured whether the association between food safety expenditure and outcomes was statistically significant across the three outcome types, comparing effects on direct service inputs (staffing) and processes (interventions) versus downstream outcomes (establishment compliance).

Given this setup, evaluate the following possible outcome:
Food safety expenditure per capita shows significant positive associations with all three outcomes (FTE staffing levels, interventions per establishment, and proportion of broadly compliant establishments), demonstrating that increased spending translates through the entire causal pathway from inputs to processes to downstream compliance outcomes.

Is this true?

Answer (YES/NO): NO